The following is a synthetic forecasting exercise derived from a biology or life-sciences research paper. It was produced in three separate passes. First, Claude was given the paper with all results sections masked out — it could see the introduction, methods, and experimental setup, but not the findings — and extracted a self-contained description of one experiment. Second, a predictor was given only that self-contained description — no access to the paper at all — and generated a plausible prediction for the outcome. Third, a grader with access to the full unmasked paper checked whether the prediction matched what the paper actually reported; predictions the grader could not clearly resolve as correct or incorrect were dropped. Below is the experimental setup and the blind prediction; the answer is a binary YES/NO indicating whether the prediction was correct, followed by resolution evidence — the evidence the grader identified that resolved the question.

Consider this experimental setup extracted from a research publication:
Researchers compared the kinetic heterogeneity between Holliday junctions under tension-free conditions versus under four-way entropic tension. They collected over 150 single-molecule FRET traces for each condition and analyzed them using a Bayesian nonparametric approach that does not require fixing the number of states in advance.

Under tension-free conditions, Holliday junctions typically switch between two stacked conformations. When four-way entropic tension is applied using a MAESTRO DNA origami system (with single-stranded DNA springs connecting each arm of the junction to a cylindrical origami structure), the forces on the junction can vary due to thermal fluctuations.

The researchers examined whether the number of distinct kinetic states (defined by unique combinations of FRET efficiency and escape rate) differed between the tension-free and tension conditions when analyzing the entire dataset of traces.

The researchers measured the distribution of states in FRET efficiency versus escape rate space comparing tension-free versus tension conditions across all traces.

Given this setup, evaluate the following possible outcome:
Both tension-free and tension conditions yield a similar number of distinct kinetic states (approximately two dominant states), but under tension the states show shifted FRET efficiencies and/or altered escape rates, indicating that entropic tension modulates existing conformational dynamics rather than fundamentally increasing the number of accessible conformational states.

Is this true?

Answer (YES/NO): NO